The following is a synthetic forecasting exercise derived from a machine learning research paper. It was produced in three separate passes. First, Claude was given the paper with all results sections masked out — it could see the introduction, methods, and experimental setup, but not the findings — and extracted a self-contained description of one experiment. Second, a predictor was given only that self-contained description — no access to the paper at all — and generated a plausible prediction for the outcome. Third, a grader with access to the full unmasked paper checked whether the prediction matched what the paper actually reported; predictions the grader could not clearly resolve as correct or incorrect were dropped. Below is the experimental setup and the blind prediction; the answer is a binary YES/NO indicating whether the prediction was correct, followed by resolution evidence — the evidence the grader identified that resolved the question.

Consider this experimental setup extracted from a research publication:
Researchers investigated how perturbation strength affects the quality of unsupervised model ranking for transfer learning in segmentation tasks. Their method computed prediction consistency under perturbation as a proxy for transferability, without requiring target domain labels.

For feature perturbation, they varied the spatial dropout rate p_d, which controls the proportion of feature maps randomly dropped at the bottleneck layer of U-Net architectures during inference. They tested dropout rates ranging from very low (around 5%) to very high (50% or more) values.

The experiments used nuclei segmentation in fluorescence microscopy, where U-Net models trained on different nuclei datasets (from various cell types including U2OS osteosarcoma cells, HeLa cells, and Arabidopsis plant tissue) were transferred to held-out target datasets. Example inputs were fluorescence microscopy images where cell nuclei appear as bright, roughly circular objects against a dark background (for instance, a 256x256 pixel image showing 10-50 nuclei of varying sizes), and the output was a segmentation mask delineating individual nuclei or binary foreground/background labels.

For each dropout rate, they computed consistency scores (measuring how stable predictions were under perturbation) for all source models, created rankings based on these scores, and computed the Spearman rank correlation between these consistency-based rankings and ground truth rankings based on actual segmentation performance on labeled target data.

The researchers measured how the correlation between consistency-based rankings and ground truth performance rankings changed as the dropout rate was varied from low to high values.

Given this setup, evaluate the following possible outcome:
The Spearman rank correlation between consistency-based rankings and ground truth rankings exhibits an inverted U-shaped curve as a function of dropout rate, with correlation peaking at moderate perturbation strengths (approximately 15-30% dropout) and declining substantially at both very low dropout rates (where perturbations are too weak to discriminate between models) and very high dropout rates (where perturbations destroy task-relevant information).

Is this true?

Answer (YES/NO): NO